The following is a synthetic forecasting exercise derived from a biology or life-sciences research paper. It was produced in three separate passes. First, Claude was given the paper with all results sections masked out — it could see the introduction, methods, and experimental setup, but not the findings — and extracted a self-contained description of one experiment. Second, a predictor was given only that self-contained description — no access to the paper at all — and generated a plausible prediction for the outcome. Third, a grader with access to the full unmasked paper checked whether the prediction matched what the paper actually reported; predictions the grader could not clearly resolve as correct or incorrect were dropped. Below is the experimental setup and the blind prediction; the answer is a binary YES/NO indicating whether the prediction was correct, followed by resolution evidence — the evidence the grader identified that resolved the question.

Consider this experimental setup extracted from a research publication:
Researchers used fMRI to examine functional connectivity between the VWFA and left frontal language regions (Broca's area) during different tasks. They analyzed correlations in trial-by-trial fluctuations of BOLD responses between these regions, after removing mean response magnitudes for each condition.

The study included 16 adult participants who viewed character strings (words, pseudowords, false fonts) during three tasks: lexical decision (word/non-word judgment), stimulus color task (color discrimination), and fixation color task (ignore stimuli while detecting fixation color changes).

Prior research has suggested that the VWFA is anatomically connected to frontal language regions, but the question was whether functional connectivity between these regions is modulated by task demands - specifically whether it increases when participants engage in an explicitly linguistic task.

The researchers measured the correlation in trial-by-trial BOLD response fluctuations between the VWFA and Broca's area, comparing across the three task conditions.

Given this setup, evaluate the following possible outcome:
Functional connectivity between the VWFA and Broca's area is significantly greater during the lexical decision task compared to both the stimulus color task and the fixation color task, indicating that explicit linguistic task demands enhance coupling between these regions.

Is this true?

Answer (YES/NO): YES